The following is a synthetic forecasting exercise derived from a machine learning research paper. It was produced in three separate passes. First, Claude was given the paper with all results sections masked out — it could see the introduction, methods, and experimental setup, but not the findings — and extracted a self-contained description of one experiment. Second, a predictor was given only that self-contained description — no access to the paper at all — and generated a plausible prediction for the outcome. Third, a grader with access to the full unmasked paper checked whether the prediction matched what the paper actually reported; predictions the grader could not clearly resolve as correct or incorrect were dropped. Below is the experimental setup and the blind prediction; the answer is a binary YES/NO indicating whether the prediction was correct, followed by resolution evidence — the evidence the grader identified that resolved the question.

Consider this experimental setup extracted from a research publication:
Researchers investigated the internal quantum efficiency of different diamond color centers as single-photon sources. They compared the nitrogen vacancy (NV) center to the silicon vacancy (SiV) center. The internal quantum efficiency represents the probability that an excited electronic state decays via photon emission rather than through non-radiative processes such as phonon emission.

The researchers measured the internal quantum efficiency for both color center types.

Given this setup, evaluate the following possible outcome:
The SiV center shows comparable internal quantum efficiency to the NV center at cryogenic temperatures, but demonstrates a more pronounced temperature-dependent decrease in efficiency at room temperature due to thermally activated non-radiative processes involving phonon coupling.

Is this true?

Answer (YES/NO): NO